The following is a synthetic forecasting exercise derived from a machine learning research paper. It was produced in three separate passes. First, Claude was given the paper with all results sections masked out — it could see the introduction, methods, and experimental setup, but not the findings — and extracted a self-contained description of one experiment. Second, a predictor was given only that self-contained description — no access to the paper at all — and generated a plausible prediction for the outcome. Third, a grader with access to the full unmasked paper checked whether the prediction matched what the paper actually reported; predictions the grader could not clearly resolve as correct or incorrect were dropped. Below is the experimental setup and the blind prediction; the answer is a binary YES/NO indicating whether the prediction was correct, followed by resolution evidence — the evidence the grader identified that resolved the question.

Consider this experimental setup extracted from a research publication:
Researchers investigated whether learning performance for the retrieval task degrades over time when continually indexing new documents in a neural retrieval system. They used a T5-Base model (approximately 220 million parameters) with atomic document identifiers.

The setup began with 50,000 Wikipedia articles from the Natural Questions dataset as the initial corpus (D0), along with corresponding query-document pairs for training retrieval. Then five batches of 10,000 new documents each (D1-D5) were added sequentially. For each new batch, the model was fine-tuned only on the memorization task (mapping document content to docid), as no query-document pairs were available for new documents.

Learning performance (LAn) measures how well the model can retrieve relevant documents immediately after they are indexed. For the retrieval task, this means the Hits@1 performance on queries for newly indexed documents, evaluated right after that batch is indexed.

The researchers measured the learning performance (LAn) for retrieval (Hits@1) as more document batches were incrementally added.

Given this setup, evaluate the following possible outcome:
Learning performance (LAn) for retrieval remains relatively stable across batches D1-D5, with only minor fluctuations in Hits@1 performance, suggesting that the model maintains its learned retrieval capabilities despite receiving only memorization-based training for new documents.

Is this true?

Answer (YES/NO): NO